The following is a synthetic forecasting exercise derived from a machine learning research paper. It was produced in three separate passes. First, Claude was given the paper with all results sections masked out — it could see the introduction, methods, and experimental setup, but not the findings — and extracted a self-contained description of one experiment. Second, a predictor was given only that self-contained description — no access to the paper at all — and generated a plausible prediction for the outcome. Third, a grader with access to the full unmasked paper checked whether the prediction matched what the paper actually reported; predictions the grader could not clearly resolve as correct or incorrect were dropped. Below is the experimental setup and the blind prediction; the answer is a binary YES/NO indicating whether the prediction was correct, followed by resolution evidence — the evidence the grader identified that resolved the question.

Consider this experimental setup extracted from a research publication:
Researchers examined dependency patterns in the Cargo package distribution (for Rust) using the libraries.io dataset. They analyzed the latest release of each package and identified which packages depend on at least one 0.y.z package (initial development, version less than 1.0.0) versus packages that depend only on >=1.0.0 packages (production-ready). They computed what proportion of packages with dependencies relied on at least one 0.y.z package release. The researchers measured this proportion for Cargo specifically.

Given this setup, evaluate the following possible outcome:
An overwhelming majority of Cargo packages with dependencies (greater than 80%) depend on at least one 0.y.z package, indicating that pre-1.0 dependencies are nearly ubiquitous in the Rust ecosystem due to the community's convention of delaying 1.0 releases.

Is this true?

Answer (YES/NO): YES